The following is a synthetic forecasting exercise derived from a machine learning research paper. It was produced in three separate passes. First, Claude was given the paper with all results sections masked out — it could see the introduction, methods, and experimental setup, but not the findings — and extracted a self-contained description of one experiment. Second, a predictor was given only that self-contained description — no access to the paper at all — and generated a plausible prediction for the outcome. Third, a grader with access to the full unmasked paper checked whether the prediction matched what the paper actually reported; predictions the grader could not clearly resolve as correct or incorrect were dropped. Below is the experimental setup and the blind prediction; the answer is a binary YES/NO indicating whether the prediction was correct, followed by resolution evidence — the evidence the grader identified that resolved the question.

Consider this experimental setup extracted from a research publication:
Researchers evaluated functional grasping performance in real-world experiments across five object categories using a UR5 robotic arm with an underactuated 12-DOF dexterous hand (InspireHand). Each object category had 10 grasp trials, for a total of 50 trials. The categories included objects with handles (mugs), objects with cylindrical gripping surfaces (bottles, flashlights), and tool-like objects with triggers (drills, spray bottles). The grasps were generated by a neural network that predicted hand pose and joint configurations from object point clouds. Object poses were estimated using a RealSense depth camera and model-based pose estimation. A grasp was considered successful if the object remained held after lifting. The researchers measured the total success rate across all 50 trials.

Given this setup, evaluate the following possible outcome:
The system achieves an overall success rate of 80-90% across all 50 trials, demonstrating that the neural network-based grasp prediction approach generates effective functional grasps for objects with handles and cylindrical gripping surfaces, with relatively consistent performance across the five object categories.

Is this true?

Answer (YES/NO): NO